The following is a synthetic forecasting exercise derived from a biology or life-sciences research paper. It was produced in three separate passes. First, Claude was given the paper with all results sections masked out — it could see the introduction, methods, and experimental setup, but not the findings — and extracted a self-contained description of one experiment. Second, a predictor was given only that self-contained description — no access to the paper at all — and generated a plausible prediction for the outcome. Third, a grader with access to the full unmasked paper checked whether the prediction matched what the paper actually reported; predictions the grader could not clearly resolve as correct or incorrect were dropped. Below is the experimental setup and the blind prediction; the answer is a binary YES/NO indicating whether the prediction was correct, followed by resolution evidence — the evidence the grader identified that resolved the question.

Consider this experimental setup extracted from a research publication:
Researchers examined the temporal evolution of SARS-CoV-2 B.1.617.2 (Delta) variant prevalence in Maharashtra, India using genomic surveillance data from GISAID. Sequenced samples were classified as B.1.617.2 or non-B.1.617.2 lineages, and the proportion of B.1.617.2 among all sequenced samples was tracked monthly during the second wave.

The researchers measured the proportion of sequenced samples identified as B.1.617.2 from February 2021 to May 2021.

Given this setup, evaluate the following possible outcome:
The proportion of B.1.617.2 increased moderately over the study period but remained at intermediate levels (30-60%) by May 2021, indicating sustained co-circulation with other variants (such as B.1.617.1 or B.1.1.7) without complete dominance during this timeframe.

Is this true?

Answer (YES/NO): NO